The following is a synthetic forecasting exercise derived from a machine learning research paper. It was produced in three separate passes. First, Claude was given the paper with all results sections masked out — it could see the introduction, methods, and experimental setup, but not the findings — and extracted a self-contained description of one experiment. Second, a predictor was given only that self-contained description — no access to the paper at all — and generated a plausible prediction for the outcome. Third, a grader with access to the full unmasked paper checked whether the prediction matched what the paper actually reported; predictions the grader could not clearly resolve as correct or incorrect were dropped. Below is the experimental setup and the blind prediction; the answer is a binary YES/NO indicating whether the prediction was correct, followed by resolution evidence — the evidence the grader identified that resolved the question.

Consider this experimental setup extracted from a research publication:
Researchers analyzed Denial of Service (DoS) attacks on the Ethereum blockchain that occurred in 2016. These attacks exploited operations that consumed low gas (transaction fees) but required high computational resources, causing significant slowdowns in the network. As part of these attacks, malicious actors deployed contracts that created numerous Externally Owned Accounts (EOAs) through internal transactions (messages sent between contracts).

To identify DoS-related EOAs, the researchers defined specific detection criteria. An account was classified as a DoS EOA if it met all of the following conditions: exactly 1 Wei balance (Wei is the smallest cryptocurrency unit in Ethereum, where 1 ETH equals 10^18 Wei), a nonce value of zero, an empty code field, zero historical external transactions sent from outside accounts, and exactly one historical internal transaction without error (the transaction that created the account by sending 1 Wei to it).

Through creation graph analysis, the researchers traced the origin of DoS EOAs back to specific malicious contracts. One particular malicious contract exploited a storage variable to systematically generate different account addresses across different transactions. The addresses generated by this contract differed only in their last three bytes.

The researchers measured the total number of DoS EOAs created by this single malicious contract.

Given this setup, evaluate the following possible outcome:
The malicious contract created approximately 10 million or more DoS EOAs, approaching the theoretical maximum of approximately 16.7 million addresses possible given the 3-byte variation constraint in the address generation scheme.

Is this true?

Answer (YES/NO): NO